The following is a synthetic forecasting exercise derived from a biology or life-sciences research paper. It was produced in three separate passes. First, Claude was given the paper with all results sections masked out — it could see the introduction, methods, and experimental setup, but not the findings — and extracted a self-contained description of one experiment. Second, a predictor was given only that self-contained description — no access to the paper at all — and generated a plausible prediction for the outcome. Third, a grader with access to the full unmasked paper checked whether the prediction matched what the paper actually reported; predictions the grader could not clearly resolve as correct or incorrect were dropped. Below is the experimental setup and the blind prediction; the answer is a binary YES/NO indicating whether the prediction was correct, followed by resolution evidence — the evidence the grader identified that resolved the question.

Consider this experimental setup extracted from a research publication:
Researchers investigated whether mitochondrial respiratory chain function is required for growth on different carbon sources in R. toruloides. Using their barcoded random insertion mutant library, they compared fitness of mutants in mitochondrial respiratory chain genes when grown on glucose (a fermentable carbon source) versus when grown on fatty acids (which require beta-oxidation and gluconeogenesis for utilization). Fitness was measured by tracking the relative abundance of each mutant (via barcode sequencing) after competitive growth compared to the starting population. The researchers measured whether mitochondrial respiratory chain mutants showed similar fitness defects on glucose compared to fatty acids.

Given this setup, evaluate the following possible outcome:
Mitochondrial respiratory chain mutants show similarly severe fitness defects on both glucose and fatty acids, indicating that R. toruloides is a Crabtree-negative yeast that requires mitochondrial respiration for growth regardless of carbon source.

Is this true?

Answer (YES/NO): NO